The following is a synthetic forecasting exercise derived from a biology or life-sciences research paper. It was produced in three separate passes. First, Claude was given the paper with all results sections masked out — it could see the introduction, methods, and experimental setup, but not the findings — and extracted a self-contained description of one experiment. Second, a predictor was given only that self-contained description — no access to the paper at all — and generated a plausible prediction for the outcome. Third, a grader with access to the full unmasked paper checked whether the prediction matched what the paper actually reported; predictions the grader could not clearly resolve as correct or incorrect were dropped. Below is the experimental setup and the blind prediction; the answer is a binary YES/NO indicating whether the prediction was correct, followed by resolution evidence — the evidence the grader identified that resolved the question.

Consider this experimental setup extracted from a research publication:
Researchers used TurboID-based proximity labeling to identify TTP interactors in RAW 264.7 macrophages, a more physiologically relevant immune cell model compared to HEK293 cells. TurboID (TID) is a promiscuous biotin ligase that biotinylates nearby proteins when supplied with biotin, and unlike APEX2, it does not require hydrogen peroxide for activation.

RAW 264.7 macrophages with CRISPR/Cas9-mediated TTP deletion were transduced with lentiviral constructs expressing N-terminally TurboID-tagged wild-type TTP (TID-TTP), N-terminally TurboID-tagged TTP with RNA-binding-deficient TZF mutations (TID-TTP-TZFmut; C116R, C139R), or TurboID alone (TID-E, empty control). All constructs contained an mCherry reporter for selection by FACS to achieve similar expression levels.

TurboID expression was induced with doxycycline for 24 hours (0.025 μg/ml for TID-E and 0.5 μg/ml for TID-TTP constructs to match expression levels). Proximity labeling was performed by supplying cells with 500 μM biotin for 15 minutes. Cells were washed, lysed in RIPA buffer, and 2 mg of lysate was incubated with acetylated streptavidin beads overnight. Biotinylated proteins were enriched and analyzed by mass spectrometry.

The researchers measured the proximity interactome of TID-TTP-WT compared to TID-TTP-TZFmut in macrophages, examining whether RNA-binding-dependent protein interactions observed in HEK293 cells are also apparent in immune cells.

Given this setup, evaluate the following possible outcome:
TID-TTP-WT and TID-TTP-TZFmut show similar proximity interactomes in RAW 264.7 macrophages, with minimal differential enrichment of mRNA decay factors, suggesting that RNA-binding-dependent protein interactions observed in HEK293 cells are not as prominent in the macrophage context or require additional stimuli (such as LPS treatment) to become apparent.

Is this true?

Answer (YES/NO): NO